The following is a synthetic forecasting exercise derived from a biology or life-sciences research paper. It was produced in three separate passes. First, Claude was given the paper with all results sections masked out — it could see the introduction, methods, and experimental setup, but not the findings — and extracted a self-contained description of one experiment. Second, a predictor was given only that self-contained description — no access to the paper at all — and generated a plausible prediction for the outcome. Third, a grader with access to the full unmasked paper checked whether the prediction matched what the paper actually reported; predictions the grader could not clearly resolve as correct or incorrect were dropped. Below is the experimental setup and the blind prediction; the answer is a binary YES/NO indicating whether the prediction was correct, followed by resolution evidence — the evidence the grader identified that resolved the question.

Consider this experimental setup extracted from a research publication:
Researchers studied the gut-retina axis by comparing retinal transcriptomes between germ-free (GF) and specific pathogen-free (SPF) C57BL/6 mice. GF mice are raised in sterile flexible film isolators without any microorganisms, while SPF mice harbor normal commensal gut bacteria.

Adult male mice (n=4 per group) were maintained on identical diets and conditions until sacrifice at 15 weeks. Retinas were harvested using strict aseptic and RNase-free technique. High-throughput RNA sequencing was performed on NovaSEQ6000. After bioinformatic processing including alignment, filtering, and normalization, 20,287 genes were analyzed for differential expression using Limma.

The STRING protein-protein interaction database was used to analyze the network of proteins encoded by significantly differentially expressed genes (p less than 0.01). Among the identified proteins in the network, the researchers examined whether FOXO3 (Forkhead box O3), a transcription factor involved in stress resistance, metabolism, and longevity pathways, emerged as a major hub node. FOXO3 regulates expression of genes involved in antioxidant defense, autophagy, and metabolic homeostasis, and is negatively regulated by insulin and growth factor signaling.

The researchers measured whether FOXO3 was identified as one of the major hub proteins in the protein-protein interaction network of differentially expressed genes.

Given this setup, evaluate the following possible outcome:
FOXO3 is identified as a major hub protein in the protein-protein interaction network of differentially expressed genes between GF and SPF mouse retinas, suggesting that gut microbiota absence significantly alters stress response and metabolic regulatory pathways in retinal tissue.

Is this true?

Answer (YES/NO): YES